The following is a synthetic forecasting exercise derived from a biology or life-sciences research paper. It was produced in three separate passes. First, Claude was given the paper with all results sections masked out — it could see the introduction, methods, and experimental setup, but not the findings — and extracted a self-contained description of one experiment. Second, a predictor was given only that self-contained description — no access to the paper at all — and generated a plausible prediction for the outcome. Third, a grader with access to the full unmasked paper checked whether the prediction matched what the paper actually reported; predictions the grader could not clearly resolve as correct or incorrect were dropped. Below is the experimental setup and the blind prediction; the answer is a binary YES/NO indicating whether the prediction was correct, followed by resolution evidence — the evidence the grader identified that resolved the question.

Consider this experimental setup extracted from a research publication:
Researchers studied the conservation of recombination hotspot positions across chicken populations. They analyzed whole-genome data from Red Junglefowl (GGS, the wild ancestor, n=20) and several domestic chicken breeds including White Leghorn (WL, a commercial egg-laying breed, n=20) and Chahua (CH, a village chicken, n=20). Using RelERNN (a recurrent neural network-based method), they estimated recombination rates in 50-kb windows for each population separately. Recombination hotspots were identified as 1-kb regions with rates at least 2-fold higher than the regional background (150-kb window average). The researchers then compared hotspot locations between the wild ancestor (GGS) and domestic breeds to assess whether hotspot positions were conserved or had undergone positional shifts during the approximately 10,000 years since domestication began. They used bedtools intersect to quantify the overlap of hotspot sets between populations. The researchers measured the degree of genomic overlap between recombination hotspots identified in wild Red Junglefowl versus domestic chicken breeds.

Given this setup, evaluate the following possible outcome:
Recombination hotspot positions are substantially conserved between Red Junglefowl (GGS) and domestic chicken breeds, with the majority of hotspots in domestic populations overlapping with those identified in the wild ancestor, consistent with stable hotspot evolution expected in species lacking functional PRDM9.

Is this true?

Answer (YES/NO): NO